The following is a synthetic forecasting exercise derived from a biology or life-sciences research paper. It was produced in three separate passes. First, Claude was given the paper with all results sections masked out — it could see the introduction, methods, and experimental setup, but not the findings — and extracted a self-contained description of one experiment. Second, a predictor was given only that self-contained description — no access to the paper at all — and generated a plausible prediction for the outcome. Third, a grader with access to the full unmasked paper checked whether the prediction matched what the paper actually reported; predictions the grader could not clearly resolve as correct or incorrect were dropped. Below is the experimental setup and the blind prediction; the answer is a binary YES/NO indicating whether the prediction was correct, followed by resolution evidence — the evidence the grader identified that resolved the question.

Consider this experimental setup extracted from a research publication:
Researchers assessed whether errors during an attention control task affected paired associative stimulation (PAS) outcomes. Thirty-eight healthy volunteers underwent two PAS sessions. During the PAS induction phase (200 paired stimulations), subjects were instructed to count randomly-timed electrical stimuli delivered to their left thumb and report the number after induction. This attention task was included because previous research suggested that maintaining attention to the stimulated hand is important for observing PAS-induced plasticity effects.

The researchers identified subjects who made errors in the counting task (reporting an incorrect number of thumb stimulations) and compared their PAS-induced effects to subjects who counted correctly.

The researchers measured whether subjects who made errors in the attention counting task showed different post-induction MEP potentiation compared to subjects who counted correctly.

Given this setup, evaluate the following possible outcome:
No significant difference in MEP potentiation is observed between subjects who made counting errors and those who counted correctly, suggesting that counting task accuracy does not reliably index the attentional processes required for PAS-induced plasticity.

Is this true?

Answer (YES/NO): YES